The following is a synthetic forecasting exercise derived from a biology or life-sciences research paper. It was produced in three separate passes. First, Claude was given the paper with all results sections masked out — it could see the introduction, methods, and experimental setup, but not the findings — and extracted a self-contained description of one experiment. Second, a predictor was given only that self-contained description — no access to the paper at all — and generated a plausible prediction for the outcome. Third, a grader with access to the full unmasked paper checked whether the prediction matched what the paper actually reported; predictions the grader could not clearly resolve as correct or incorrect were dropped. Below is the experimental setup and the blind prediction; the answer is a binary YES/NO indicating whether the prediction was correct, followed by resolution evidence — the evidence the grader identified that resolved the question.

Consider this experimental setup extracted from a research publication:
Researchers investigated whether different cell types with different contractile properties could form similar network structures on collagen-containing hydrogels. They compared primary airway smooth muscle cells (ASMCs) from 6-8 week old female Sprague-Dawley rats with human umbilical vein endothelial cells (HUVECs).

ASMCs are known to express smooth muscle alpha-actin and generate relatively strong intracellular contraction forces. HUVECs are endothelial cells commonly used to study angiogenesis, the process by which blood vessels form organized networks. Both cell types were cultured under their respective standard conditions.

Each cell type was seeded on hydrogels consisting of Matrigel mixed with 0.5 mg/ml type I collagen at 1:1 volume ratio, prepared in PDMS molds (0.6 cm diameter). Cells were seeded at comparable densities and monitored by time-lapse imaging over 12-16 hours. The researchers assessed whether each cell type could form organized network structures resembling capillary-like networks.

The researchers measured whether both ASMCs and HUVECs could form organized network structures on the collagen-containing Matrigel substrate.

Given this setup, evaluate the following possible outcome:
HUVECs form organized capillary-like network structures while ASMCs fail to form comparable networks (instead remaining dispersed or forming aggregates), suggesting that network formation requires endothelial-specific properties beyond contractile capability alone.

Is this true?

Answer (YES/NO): NO